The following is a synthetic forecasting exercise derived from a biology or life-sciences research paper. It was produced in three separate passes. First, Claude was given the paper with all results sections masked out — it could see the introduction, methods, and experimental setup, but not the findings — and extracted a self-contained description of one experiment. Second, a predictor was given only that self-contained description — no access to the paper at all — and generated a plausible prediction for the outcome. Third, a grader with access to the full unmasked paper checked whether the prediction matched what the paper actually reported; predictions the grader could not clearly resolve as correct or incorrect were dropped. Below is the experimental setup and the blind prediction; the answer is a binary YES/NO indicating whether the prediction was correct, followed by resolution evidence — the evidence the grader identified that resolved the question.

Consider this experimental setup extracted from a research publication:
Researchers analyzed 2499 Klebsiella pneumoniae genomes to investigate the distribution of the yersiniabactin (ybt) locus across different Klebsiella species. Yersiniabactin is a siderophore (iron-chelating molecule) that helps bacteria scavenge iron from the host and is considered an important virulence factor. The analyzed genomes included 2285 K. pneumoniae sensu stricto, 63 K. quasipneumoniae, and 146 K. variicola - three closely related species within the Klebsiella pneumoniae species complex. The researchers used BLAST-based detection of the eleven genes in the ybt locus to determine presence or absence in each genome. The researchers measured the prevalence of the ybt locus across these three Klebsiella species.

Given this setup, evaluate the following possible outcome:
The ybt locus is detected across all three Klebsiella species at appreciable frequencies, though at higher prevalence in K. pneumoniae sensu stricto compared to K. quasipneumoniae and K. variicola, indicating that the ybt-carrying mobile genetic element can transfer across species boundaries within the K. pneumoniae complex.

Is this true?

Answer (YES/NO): NO